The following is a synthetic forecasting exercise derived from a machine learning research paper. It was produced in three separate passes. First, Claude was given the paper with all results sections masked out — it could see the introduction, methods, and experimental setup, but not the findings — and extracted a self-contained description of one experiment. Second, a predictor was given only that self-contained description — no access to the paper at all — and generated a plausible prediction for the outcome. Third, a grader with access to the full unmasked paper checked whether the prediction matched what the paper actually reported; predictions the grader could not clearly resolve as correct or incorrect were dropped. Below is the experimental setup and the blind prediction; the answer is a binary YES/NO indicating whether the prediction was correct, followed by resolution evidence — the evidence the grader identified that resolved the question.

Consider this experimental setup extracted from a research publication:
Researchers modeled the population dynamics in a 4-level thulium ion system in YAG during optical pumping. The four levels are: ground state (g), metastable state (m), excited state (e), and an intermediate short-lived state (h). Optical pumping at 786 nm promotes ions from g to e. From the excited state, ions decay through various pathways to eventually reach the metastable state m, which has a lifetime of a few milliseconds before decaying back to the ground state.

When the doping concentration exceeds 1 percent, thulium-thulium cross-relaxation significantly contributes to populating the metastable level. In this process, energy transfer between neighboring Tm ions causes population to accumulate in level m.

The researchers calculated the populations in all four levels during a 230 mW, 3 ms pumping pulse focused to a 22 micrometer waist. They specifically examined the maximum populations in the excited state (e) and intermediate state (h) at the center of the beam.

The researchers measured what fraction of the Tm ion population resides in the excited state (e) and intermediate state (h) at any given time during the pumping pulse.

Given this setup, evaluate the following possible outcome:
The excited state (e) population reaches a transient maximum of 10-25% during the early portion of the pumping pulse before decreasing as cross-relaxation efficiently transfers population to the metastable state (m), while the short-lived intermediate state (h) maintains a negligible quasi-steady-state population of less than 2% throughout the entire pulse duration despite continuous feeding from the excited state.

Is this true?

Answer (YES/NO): NO